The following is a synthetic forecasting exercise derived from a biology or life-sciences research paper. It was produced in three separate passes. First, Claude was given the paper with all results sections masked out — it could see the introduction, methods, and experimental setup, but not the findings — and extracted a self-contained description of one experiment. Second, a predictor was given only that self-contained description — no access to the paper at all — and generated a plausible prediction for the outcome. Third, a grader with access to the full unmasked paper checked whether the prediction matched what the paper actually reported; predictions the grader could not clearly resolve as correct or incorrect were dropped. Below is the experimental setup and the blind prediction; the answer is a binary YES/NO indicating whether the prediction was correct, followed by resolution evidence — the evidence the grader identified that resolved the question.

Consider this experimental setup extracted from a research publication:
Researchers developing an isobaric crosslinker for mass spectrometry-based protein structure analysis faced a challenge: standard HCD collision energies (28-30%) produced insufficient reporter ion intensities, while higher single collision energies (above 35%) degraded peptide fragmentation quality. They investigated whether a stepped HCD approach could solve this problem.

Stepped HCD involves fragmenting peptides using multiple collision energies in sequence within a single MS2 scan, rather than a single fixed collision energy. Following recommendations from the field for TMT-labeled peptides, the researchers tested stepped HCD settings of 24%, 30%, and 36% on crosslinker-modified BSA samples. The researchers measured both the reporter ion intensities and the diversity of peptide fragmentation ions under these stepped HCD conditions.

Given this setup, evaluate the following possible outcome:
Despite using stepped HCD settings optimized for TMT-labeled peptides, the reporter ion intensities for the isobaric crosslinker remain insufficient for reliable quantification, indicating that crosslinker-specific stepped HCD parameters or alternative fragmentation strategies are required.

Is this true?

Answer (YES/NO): NO